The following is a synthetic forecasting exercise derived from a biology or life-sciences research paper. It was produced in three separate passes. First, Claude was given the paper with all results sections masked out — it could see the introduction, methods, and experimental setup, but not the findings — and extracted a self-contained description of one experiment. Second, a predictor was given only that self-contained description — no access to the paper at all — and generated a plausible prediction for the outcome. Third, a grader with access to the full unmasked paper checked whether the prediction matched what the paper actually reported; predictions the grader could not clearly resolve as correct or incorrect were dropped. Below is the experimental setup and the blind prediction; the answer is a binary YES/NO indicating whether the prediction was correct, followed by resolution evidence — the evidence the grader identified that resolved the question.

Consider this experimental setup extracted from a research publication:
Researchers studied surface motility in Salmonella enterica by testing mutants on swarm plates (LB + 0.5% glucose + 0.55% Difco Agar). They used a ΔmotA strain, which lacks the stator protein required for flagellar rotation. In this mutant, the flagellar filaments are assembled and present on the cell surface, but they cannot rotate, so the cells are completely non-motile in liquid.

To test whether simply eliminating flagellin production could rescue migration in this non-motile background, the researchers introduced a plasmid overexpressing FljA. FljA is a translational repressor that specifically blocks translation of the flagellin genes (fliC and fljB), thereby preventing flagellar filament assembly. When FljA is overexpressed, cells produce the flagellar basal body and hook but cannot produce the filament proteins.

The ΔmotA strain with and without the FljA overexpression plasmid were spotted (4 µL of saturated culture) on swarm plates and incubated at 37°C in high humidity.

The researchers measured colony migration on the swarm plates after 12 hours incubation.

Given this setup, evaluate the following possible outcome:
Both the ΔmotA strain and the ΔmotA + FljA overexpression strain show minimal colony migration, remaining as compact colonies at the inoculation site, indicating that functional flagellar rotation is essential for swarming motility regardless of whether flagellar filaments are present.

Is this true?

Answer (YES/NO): NO